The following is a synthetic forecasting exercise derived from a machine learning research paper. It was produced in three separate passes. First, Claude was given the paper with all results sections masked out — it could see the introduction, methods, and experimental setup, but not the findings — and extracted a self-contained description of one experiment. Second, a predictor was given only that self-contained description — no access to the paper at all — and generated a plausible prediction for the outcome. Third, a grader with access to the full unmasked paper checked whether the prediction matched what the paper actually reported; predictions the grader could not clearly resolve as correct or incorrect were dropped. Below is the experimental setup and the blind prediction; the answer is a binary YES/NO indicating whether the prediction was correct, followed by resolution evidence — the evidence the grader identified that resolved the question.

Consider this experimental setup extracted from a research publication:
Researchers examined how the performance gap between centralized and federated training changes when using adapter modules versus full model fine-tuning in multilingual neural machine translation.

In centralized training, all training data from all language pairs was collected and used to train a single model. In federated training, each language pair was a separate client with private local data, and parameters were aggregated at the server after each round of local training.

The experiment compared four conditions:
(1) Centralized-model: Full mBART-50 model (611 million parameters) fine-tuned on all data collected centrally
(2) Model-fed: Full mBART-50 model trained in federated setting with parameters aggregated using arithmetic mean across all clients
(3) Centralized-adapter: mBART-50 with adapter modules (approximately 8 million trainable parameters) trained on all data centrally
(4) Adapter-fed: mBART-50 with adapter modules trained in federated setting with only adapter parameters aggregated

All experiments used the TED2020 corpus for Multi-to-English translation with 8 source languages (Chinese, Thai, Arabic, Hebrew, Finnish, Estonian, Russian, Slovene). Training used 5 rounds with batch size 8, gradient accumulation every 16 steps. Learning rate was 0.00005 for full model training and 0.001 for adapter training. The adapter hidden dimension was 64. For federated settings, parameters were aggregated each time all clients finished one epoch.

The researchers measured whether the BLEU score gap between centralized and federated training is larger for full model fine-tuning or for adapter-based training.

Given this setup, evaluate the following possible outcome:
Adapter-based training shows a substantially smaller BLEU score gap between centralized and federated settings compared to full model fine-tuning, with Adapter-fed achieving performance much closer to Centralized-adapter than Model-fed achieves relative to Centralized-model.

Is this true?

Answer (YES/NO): NO